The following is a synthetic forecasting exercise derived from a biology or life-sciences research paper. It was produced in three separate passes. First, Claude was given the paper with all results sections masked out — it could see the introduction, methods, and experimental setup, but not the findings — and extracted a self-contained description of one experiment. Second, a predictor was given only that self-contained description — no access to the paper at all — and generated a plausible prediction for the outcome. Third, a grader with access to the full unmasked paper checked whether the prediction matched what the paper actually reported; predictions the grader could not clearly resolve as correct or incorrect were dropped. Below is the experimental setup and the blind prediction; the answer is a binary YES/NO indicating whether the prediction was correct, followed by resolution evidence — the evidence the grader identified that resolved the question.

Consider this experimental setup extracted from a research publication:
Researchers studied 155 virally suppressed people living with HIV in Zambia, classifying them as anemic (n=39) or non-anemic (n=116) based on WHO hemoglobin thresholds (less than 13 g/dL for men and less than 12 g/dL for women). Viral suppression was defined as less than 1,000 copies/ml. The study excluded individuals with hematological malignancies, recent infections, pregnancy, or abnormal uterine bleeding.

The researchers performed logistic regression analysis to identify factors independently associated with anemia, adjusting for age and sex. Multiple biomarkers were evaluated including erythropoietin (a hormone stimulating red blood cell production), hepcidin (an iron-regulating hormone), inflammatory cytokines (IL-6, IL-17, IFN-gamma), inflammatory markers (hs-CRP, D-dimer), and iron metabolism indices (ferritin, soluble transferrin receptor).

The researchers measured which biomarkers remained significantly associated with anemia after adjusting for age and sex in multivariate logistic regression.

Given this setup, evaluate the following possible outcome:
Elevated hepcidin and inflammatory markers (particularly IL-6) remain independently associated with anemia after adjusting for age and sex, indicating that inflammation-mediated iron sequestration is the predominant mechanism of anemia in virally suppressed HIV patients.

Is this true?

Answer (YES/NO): NO